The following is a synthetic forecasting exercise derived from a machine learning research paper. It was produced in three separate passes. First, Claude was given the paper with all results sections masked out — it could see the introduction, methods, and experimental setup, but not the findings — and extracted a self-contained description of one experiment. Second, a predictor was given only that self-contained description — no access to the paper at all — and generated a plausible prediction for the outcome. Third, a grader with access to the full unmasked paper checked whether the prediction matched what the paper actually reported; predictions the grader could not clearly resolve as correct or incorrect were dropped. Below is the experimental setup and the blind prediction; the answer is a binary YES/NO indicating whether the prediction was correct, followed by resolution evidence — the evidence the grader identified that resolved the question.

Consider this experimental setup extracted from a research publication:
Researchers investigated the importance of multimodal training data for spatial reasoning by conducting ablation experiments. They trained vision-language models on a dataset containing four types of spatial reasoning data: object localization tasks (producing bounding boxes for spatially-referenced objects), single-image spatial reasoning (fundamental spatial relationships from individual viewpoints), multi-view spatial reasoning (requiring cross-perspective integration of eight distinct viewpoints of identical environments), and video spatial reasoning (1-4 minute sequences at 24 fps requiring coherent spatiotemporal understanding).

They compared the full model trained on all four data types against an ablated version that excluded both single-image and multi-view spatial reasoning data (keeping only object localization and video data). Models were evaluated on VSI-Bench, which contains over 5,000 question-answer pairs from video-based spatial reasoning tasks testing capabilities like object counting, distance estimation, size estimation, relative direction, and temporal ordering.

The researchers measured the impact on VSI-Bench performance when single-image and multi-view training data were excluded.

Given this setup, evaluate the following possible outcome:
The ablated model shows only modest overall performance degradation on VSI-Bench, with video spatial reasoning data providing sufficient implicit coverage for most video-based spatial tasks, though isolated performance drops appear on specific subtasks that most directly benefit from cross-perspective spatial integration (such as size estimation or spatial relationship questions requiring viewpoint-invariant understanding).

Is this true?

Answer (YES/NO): NO